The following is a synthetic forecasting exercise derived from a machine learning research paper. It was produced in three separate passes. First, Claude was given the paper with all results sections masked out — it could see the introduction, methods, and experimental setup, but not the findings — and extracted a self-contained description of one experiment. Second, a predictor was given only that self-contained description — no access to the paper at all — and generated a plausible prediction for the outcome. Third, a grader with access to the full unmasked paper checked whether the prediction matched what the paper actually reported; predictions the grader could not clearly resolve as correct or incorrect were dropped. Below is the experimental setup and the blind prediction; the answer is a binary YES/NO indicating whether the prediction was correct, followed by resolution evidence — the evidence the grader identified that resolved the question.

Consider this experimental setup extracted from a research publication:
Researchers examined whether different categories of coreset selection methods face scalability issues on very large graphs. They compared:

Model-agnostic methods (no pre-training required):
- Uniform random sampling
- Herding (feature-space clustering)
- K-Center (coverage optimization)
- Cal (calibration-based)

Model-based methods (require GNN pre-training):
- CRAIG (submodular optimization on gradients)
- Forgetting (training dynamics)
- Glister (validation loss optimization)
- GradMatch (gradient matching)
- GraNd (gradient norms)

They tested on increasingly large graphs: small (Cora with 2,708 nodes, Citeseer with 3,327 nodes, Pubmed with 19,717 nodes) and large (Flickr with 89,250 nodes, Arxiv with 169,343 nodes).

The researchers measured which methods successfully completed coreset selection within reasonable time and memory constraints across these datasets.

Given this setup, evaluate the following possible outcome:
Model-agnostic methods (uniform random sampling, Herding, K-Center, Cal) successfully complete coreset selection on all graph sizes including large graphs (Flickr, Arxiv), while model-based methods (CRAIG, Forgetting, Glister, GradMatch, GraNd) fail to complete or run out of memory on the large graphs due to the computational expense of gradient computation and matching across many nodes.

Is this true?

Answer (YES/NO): NO